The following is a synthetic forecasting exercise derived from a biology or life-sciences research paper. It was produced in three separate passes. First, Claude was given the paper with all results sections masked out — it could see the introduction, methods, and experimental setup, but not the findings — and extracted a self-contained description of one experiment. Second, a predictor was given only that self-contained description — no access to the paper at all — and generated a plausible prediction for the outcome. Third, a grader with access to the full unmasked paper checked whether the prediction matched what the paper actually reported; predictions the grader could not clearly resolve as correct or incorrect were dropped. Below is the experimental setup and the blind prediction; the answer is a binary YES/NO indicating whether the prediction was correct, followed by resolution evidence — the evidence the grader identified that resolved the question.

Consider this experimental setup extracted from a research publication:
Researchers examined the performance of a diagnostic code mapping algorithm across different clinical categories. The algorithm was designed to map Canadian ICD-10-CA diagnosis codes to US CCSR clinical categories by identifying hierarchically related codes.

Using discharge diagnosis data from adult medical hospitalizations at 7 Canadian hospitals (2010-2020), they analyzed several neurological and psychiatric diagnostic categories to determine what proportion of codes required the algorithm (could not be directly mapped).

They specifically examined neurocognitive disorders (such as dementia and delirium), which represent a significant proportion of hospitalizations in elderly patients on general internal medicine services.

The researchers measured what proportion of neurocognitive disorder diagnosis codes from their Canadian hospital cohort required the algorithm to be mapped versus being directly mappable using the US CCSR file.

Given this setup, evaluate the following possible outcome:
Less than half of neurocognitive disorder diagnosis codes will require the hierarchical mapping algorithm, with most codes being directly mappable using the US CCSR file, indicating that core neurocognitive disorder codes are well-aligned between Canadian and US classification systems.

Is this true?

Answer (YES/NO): NO